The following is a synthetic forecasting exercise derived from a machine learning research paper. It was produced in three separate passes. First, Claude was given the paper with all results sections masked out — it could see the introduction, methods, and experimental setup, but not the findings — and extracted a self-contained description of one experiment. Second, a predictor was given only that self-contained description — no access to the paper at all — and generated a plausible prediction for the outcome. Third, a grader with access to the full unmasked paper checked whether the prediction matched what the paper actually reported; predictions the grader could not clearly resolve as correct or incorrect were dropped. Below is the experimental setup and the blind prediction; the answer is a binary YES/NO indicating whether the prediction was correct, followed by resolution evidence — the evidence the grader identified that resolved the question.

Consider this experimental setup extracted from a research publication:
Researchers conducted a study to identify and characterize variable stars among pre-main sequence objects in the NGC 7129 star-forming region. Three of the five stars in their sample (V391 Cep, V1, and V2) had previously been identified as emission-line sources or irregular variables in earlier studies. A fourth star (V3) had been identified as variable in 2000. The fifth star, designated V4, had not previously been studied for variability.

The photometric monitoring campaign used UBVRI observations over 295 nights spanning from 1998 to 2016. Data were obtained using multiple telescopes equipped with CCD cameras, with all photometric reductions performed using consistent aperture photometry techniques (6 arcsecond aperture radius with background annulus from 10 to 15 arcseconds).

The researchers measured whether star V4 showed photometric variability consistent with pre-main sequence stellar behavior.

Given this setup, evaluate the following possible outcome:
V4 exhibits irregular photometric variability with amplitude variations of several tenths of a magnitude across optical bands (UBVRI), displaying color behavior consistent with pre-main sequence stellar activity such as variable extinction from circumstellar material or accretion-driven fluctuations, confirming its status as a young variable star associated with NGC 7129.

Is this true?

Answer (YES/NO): NO